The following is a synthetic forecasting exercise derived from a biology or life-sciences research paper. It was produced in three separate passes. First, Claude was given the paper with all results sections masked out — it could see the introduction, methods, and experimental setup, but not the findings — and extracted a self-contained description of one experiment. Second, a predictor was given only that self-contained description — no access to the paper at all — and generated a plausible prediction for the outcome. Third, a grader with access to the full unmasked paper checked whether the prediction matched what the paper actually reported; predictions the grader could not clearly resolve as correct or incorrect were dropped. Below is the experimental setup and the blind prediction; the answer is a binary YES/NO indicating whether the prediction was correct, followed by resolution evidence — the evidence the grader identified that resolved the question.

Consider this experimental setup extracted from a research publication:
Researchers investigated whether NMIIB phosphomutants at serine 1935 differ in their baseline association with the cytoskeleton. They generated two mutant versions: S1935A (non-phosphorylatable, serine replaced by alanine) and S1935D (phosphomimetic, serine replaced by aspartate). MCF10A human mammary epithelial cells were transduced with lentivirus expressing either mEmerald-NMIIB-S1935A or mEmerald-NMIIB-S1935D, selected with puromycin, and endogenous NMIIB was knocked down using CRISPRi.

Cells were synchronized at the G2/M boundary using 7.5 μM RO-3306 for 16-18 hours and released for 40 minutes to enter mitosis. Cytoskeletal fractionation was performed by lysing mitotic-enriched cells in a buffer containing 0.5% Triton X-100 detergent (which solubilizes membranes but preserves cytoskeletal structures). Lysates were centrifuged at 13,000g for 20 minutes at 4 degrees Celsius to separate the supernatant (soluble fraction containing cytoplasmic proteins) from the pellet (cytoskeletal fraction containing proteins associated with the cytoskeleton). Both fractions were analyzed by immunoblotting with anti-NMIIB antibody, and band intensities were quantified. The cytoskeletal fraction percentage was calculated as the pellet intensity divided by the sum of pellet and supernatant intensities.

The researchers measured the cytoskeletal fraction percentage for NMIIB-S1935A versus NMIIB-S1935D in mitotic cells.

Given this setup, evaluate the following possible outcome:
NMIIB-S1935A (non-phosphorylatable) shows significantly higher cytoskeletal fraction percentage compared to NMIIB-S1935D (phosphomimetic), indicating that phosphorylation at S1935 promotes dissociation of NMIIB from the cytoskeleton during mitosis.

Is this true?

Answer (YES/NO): YES